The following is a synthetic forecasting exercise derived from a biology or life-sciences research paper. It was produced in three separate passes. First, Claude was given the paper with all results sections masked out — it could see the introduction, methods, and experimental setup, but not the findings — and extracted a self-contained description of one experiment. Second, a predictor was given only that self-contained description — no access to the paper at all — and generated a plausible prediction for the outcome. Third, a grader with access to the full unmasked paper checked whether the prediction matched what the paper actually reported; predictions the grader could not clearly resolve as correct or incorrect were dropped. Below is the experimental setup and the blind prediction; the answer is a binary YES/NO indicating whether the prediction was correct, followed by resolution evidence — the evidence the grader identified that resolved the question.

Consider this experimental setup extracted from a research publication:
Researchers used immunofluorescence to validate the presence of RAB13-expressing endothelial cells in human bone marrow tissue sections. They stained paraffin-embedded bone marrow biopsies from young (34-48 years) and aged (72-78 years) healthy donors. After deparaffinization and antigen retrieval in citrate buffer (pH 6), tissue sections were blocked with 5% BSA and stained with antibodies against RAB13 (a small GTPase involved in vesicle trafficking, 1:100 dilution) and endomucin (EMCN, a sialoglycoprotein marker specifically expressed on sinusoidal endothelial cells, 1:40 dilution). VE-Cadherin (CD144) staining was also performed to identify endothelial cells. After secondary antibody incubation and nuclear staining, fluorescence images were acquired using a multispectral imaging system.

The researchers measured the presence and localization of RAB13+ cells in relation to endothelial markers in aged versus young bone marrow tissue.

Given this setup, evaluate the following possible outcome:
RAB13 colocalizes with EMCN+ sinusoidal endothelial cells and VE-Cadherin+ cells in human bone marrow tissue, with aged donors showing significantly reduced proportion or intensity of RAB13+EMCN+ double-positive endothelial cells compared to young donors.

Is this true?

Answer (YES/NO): NO